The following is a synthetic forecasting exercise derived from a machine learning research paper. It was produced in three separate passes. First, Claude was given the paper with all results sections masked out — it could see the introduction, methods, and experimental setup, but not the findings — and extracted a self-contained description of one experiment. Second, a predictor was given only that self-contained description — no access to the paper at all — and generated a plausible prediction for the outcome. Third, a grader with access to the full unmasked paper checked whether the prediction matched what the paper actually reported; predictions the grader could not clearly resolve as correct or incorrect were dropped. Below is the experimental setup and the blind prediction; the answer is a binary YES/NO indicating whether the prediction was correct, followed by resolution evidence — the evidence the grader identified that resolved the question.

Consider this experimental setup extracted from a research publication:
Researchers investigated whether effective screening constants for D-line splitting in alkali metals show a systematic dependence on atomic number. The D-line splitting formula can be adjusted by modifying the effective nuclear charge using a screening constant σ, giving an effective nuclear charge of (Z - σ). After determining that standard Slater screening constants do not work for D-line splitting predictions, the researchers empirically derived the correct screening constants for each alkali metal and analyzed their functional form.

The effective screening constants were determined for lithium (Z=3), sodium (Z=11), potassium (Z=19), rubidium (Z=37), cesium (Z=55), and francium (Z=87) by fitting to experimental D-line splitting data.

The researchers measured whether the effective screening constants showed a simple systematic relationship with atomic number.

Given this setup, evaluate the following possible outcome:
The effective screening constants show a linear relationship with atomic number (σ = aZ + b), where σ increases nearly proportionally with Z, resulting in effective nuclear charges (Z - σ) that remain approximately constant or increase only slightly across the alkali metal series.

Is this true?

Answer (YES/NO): NO